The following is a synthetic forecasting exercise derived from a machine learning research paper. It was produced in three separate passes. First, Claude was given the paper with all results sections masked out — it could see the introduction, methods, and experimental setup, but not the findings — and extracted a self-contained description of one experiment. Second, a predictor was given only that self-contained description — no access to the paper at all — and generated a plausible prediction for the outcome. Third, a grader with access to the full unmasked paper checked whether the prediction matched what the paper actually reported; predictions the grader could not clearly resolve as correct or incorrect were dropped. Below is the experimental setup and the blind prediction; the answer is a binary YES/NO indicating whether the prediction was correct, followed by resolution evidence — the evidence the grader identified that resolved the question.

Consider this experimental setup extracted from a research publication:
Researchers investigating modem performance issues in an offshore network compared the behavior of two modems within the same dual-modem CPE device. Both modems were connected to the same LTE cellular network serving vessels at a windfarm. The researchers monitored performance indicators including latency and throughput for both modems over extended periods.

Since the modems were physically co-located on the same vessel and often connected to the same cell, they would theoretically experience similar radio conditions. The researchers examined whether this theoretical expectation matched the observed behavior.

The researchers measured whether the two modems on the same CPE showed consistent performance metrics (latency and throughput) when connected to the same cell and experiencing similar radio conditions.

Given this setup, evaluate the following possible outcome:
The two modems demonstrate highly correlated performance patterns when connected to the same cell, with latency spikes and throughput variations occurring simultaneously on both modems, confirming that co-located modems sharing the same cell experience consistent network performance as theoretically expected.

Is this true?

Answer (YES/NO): NO